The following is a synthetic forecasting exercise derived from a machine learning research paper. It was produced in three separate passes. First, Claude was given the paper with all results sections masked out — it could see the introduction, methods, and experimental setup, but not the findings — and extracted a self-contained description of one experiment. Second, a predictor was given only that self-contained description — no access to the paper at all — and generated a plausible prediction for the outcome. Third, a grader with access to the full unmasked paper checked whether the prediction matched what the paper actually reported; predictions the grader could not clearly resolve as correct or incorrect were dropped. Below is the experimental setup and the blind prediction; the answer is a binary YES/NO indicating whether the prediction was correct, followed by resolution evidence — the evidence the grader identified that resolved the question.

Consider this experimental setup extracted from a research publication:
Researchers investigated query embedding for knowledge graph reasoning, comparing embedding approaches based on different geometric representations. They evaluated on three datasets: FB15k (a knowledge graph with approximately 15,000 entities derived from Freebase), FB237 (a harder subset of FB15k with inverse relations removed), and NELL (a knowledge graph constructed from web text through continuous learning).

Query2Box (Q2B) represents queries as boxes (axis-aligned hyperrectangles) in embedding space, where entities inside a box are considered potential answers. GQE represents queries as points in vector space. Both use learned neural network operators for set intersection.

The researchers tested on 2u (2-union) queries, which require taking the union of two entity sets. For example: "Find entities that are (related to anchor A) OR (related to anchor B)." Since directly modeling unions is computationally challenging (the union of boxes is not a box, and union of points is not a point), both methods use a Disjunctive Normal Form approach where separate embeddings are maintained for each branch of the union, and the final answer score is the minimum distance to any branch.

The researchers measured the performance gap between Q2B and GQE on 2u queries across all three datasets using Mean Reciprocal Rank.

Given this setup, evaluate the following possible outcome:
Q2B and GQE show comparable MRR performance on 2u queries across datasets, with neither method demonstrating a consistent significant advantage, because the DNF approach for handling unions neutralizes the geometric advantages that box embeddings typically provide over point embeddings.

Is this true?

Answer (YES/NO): NO